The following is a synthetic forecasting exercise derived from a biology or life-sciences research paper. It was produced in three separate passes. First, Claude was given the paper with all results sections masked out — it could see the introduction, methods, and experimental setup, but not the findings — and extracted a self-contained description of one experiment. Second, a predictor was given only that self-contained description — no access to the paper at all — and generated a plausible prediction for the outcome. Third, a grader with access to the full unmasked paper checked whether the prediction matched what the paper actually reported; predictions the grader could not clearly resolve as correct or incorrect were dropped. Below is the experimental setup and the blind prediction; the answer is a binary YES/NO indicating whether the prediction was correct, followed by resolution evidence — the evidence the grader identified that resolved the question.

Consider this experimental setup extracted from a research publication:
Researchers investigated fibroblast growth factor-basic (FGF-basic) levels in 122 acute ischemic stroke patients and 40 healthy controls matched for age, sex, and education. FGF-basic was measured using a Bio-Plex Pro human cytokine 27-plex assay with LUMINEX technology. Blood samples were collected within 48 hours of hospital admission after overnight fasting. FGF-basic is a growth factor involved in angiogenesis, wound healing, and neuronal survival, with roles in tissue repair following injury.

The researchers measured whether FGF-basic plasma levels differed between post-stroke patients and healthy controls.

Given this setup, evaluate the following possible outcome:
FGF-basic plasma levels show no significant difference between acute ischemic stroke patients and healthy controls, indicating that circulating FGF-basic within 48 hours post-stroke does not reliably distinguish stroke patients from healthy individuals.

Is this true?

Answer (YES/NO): NO